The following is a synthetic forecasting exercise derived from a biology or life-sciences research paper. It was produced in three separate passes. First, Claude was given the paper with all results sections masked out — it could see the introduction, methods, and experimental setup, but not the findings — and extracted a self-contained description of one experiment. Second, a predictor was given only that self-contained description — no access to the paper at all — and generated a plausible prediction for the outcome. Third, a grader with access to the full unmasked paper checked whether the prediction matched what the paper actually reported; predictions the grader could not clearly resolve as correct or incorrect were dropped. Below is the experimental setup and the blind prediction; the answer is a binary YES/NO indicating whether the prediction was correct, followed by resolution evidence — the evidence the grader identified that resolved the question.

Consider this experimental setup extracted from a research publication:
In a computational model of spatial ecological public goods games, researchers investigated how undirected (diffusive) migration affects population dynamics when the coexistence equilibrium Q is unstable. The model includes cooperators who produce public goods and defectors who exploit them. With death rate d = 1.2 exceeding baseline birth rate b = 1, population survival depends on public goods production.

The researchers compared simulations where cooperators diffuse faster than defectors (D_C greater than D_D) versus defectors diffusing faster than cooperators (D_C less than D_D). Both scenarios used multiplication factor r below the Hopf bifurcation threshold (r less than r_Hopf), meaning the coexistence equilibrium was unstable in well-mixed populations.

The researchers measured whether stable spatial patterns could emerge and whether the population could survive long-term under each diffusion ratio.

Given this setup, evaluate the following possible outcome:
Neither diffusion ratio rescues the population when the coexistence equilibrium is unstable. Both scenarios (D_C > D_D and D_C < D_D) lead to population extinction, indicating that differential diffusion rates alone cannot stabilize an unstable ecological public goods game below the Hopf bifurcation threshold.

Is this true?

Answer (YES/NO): NO